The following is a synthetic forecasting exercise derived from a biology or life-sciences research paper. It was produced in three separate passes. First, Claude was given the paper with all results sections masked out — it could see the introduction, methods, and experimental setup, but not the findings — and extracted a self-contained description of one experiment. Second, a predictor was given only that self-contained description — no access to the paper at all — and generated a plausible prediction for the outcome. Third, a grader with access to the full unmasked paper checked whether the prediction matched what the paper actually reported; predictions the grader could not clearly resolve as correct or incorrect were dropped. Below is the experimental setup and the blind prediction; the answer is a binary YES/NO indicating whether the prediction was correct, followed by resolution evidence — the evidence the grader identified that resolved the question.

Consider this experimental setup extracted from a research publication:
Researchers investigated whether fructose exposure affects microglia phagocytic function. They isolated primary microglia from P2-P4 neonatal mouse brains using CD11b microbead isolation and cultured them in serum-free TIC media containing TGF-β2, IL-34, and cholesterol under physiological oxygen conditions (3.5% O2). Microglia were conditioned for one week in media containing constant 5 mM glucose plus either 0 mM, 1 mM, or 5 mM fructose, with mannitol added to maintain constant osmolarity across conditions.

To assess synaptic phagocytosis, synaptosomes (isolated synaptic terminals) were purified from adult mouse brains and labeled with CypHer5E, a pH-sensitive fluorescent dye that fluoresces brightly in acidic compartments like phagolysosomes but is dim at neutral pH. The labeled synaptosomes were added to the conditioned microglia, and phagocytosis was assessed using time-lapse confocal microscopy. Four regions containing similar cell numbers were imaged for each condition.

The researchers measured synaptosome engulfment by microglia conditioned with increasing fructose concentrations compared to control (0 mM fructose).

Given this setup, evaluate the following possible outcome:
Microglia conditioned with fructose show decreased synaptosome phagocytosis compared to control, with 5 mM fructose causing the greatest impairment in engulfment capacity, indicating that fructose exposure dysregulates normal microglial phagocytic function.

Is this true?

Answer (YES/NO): YES